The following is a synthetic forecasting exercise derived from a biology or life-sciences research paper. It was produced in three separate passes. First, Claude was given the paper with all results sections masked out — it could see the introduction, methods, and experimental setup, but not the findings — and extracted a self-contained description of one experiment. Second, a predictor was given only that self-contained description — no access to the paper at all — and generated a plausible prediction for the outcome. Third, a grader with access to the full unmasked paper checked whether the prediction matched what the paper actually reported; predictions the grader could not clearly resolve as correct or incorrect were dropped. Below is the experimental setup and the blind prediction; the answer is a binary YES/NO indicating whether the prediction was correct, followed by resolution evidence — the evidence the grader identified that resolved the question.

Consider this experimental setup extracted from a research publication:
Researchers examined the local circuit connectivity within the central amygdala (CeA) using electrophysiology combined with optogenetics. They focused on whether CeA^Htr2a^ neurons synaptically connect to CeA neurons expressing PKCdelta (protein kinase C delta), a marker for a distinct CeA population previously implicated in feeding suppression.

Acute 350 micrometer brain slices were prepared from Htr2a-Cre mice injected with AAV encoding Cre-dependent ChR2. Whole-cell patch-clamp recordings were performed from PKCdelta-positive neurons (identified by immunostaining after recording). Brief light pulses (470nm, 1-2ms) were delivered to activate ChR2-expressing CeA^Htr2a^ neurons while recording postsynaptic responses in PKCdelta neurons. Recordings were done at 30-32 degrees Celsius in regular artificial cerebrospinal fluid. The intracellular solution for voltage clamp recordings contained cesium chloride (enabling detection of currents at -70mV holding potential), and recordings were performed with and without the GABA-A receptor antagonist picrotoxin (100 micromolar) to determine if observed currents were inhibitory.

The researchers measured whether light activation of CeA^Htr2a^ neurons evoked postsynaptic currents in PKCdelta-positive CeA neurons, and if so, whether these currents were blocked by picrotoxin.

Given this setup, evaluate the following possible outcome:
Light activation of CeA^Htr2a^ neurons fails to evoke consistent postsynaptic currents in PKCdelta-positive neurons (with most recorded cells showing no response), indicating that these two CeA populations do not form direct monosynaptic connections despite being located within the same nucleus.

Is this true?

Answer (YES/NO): NO